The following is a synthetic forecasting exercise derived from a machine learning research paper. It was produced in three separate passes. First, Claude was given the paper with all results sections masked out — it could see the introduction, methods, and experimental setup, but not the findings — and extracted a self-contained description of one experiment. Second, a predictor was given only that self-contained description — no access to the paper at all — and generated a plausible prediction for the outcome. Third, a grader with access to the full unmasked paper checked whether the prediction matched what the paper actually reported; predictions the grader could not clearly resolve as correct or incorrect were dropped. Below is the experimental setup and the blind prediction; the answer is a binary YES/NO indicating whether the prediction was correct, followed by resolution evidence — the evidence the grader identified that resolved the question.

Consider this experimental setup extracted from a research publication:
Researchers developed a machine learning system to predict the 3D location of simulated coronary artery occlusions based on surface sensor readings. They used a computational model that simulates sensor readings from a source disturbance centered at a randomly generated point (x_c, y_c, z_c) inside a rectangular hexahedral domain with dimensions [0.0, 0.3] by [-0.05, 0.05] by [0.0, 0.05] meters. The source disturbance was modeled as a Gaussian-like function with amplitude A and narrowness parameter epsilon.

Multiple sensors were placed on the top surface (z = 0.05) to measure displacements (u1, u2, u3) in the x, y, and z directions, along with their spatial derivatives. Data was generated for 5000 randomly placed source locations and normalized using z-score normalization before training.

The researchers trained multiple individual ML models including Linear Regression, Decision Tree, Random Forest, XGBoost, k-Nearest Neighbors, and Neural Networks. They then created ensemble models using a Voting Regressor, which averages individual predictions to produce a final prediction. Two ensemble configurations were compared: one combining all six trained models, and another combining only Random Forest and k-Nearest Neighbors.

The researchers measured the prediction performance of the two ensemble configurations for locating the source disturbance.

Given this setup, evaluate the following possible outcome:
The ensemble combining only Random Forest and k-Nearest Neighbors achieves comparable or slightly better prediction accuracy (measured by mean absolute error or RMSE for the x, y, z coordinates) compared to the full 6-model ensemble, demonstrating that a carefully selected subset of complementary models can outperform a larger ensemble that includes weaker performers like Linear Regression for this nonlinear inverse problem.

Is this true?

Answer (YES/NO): YES